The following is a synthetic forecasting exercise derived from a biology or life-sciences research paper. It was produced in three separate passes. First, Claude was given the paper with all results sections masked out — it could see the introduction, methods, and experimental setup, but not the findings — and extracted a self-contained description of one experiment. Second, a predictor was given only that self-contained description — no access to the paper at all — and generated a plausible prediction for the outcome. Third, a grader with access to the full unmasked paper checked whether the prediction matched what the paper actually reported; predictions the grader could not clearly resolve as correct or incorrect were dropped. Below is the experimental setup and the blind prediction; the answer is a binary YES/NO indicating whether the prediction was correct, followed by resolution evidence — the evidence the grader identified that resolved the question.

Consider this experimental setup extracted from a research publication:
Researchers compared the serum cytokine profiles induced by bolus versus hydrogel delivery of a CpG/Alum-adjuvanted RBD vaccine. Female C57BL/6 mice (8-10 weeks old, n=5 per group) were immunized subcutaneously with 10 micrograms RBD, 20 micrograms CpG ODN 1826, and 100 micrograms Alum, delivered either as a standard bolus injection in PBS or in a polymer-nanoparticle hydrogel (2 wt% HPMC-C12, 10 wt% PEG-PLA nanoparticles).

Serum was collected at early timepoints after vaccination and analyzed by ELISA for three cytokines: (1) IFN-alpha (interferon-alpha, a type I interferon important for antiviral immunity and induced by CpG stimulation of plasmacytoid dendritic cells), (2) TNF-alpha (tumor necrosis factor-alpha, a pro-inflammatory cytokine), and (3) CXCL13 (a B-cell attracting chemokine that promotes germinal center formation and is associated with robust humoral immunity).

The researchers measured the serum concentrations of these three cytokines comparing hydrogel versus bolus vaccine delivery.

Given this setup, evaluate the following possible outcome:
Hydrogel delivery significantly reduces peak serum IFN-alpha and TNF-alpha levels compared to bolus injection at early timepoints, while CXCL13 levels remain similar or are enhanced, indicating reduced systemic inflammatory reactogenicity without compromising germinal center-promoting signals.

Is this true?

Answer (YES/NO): NO